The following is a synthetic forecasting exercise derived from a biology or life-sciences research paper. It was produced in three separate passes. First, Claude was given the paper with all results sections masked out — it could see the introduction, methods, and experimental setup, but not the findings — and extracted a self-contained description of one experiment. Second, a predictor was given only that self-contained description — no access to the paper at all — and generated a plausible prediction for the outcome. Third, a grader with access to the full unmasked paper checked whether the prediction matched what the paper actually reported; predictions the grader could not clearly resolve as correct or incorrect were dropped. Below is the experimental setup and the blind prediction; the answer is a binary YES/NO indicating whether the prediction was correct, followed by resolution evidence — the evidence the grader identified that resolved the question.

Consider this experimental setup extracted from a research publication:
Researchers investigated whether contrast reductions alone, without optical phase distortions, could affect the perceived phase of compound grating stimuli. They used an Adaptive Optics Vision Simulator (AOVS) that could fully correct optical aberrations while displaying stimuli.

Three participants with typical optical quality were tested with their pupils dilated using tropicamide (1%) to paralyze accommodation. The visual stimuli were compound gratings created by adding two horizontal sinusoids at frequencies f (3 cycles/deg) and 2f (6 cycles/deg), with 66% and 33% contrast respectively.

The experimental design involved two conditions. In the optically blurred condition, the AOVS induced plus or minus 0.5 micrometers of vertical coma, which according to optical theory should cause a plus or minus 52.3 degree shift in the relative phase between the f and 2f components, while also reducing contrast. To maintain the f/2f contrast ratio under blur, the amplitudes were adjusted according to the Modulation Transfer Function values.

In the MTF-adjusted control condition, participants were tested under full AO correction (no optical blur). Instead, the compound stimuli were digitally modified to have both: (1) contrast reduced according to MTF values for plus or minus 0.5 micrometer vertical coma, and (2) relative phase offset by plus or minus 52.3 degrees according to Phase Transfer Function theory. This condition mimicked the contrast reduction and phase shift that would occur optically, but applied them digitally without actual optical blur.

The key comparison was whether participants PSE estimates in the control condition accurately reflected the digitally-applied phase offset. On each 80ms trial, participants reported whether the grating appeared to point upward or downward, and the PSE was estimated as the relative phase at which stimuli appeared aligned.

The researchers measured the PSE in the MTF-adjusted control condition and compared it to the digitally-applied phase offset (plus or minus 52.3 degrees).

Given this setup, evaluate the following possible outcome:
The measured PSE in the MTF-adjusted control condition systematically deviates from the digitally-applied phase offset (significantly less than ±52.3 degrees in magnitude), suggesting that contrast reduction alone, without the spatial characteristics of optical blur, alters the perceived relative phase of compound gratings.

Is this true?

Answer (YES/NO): YES